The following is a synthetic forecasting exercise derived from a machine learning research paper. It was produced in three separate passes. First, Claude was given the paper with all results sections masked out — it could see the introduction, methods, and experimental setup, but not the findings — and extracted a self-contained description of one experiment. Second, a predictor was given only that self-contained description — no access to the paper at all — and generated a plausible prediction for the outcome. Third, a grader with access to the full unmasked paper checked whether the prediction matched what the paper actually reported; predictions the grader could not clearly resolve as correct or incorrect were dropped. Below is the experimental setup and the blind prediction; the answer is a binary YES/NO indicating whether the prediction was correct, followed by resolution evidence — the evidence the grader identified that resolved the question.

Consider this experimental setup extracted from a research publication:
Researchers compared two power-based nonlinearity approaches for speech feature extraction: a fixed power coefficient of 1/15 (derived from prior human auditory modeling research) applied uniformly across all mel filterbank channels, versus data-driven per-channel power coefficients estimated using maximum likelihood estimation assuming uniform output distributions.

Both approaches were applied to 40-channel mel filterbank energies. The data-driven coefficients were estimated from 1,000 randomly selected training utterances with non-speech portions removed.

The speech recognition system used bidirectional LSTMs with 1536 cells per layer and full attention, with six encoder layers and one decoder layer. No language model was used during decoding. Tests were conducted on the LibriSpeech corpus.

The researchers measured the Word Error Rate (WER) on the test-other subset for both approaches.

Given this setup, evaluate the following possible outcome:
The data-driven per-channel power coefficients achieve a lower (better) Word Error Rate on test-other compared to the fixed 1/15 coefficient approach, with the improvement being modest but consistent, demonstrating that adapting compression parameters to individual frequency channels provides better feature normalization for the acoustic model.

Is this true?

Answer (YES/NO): YES